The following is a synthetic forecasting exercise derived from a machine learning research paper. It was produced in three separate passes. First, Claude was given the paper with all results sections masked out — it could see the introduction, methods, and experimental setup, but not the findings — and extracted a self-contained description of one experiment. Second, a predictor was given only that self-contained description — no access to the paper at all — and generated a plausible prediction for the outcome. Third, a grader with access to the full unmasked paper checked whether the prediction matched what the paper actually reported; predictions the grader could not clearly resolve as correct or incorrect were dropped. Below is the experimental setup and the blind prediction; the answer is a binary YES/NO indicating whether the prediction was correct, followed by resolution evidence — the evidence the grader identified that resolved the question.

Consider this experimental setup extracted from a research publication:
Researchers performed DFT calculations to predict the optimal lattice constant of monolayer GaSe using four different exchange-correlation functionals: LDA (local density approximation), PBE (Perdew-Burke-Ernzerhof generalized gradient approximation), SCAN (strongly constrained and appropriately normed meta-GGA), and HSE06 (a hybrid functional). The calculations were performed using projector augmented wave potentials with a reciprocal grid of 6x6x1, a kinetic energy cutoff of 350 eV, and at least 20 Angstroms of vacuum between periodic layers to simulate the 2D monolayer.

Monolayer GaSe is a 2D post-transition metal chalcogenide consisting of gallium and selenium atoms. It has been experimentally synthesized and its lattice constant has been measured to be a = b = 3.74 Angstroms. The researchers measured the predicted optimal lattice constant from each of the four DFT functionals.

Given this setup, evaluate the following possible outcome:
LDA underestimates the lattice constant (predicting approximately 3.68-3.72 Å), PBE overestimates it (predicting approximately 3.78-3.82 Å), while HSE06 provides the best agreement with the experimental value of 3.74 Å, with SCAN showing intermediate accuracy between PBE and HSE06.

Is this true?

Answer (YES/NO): NO